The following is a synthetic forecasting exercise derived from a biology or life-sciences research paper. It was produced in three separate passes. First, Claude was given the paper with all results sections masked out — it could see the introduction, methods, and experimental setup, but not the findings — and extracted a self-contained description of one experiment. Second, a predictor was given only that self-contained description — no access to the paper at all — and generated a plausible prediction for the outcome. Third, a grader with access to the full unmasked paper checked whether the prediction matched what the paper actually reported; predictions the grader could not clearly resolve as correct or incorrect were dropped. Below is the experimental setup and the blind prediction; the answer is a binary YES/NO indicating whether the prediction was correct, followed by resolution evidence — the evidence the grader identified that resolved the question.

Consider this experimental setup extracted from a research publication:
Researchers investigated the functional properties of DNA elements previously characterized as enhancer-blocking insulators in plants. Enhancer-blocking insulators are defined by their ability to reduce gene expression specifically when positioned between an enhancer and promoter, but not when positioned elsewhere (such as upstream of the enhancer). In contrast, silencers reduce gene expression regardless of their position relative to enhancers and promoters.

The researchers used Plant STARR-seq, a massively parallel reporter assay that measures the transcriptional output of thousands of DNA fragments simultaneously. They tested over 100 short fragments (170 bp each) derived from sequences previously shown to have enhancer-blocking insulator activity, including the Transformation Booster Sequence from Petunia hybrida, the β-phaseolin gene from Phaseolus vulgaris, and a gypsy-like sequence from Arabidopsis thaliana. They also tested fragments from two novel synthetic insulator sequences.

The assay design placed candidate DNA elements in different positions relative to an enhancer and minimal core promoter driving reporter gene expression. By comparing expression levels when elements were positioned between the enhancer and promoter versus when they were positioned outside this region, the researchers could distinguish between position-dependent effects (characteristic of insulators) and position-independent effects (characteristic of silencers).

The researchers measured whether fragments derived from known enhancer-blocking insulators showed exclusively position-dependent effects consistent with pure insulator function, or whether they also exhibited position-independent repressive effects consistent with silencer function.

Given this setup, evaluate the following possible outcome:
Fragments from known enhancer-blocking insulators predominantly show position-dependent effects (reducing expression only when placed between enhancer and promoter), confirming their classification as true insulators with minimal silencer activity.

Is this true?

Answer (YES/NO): NO